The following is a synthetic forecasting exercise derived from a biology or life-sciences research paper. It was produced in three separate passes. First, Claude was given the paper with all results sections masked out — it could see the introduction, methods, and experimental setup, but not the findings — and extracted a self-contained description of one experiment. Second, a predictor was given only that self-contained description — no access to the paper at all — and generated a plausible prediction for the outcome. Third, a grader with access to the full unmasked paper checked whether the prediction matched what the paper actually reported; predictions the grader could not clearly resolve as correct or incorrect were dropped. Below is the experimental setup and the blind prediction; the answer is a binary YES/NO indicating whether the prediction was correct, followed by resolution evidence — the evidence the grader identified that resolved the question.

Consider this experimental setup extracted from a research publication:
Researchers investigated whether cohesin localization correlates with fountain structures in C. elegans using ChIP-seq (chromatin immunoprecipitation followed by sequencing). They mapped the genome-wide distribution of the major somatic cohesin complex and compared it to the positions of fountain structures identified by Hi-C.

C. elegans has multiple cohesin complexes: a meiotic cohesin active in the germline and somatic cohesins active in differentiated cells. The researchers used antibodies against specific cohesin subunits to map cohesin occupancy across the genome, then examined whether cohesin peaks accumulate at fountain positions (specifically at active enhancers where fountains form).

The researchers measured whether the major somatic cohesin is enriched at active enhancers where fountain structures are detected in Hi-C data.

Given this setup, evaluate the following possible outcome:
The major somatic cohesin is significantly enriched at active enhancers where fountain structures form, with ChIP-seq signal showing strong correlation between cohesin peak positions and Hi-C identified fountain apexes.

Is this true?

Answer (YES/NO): YES